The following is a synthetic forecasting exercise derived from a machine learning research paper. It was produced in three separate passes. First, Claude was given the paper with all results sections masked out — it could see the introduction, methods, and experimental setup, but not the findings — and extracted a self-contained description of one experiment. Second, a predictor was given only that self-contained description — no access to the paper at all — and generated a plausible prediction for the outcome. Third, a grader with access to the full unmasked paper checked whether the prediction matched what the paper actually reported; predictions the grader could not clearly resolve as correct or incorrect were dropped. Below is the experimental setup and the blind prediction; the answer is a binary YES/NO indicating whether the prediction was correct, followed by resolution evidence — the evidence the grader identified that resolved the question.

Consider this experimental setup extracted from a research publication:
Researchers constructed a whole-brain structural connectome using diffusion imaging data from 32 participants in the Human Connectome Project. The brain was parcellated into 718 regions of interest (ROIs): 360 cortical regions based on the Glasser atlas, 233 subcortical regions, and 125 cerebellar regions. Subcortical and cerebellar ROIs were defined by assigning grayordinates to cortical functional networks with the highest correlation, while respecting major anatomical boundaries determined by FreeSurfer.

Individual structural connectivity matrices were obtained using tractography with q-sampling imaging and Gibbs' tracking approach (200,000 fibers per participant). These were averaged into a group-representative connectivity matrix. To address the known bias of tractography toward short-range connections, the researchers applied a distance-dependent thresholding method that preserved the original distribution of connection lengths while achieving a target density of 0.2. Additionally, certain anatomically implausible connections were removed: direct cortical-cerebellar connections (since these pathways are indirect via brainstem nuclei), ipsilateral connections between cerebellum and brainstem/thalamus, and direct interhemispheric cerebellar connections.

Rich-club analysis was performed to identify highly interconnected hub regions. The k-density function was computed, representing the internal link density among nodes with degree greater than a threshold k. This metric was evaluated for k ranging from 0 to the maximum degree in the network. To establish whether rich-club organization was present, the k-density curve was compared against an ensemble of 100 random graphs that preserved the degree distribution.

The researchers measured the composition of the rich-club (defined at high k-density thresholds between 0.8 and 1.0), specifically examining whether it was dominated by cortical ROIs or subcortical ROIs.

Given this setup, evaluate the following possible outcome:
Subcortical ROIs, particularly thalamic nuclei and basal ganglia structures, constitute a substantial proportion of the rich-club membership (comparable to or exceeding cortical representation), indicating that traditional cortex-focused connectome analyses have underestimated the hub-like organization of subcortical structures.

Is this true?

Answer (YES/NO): YES